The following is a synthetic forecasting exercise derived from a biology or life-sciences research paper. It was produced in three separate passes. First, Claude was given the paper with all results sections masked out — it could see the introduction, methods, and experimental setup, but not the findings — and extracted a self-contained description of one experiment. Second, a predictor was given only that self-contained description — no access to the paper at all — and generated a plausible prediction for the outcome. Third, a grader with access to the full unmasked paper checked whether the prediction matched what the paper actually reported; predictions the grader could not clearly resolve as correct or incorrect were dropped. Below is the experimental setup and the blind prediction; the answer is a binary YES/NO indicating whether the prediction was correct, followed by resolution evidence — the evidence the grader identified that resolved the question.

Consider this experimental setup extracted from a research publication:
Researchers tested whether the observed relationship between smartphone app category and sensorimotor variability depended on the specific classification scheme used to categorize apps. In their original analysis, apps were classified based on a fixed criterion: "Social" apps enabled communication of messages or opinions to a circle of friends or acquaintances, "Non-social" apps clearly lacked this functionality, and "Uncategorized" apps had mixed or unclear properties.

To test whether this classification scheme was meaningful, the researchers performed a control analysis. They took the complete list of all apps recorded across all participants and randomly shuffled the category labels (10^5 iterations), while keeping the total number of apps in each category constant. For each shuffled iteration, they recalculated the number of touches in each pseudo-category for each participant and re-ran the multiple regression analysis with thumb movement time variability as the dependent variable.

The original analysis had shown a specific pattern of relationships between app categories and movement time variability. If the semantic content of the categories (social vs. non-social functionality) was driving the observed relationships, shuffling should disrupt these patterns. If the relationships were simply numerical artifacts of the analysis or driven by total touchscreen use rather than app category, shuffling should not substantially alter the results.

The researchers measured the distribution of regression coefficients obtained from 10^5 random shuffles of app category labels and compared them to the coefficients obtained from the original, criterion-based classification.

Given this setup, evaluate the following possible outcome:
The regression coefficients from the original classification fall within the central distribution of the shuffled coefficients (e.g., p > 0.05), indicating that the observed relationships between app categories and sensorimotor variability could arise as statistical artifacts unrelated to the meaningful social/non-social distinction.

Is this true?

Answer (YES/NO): NO